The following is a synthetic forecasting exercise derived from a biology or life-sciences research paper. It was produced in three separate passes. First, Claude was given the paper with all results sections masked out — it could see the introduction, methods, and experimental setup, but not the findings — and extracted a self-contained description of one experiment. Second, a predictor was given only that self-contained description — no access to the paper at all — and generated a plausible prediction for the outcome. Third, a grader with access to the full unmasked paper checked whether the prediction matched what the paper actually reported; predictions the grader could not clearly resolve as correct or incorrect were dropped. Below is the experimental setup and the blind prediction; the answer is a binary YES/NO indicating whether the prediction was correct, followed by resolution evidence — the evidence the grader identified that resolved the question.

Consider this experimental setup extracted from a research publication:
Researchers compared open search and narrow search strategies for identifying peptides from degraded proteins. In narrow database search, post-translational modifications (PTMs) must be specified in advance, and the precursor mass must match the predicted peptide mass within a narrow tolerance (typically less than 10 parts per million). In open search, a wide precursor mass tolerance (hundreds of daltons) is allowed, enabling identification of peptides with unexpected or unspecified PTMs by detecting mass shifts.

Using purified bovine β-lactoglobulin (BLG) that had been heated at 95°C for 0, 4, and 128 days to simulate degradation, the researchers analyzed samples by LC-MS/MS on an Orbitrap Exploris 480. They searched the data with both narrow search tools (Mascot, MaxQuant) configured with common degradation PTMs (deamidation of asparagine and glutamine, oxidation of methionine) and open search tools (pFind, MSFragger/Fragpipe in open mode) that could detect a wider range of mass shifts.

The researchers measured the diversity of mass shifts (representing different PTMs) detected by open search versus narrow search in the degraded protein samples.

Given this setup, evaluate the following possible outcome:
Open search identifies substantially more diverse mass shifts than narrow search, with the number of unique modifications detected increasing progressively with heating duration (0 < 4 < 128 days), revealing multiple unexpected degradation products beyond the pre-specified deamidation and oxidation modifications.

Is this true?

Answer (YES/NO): NO